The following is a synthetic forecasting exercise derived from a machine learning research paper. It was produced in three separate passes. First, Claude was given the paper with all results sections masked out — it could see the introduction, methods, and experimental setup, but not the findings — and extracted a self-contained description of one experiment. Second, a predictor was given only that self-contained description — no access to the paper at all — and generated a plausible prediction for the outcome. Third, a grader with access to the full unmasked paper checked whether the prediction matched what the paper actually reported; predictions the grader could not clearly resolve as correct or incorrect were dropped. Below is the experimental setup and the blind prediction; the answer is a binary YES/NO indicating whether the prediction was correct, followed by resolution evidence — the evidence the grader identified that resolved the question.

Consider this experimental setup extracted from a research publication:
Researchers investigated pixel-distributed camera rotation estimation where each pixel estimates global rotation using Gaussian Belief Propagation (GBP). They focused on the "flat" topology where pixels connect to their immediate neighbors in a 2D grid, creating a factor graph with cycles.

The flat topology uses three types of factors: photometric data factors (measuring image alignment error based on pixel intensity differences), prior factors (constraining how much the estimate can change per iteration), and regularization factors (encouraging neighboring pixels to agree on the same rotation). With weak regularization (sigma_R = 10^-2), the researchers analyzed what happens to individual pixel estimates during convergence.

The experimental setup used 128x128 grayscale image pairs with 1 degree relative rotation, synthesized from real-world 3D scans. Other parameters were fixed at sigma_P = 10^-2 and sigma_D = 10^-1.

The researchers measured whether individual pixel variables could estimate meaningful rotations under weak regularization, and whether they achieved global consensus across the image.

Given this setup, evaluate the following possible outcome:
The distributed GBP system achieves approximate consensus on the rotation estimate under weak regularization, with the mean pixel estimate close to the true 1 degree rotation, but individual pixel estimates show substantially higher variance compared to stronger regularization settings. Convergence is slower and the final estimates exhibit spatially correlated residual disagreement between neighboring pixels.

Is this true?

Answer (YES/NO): NO